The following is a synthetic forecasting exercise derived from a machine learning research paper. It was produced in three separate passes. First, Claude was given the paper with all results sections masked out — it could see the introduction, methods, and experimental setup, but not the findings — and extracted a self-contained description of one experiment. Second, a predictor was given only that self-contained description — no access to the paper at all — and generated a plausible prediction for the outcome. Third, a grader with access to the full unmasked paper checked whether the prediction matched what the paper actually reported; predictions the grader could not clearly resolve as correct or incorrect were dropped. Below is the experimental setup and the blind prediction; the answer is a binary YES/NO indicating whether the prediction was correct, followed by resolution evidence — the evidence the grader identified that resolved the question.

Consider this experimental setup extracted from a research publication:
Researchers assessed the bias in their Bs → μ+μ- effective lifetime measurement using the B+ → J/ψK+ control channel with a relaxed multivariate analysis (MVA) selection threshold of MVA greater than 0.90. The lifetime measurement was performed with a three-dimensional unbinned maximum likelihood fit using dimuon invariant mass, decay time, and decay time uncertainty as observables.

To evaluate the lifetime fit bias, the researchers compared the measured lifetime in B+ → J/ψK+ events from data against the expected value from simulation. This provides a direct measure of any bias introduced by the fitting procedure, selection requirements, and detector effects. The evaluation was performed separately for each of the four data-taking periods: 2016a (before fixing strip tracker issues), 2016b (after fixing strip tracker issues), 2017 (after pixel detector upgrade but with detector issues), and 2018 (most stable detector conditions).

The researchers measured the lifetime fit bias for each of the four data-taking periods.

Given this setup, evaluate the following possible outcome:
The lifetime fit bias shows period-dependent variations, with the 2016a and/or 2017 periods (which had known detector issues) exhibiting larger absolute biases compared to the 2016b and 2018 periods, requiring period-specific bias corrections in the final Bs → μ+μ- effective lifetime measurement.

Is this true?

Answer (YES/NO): NO